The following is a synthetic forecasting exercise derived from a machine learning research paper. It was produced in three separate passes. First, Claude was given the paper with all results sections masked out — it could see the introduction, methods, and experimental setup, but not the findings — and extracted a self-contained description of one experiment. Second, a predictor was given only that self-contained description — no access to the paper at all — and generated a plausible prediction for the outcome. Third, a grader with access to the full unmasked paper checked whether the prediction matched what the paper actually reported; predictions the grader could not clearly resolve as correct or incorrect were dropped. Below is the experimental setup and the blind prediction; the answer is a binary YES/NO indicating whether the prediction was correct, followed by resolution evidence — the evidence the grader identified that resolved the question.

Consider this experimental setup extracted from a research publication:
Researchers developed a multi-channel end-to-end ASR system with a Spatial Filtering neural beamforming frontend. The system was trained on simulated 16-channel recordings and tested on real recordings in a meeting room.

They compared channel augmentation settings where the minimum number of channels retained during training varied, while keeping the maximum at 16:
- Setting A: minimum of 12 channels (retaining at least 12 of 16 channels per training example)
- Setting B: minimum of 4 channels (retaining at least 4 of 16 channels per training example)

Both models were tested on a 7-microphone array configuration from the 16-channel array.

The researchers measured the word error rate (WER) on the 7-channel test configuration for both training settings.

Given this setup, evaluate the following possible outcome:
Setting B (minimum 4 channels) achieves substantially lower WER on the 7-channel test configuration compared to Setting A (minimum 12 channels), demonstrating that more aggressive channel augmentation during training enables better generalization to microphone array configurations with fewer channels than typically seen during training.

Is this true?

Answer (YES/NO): NO